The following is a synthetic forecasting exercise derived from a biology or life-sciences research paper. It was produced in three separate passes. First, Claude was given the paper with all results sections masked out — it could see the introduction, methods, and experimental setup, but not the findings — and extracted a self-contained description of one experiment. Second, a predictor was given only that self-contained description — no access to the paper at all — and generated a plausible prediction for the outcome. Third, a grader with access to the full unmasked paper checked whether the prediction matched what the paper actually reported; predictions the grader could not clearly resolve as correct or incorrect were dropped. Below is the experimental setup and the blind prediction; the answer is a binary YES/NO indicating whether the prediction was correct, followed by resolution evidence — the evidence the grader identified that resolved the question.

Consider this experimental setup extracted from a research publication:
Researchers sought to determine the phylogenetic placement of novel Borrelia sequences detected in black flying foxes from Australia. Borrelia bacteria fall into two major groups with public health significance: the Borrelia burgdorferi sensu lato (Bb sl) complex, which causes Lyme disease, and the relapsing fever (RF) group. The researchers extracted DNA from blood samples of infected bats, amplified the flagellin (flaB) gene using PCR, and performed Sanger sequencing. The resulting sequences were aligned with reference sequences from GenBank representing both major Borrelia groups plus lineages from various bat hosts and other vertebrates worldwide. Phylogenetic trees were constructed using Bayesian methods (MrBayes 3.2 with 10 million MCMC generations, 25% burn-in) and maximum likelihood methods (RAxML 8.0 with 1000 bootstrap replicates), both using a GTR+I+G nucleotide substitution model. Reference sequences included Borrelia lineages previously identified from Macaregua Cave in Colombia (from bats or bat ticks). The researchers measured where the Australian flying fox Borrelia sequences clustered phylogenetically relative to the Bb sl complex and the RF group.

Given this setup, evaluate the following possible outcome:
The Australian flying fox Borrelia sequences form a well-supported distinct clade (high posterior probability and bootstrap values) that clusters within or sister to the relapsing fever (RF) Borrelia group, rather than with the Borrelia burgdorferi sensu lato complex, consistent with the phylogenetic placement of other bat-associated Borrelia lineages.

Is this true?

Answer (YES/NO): NO